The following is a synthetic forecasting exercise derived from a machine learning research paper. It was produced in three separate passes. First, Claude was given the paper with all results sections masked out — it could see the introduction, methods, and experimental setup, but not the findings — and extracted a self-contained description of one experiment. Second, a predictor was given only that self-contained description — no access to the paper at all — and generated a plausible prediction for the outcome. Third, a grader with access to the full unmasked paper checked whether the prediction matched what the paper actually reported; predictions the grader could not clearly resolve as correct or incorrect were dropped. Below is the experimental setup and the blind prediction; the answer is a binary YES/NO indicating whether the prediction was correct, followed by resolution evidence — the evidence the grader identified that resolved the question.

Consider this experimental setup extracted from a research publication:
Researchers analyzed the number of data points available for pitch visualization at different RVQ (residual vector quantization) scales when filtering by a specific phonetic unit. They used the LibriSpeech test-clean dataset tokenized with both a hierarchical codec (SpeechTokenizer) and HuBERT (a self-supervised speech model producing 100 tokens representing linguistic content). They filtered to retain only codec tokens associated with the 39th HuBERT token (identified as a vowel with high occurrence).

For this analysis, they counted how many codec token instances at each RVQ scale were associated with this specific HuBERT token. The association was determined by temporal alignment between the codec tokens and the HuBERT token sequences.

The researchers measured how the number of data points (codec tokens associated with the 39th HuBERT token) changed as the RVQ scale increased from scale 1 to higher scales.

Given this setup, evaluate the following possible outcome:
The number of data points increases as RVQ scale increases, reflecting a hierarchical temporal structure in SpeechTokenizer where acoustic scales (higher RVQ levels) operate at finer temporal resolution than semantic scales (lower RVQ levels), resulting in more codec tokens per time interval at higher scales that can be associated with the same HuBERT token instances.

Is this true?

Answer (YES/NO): NO